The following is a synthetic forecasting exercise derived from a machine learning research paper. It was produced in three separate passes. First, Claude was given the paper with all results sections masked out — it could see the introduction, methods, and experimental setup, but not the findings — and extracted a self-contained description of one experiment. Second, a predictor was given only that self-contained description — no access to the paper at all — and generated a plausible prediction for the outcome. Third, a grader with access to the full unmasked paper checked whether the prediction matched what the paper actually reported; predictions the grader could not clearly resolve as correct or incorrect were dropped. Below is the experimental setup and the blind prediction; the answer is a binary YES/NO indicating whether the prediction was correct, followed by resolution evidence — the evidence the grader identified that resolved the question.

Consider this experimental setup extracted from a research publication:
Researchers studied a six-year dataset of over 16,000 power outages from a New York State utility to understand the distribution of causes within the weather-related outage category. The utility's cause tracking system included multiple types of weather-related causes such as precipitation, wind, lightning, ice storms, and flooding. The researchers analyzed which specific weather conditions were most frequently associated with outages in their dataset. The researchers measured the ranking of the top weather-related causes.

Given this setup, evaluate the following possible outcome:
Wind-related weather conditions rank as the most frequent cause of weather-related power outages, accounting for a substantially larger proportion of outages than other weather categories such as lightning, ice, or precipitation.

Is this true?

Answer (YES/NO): NO